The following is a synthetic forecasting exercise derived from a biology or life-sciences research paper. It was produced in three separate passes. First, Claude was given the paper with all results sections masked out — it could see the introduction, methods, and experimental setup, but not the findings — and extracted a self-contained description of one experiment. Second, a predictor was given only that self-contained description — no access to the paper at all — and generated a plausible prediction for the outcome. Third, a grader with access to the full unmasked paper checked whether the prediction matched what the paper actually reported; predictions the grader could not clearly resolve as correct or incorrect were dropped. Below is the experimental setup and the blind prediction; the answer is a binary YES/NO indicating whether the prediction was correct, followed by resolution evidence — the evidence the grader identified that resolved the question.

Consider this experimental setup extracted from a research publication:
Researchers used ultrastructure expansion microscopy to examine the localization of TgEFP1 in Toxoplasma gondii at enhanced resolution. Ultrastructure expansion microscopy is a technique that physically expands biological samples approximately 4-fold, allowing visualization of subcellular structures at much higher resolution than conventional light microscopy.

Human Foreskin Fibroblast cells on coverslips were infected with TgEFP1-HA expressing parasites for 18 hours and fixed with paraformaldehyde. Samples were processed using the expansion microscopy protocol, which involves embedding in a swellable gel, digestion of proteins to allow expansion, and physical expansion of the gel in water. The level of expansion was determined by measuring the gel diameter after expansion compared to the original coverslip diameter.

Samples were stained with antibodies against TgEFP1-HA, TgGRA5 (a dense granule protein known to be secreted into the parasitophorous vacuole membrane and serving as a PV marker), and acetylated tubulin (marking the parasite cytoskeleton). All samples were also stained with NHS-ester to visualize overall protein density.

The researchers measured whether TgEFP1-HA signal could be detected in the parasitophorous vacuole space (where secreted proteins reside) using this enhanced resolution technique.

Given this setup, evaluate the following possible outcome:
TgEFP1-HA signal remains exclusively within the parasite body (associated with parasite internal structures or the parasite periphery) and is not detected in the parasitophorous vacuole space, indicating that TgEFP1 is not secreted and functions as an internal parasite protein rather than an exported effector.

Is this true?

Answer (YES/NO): NO